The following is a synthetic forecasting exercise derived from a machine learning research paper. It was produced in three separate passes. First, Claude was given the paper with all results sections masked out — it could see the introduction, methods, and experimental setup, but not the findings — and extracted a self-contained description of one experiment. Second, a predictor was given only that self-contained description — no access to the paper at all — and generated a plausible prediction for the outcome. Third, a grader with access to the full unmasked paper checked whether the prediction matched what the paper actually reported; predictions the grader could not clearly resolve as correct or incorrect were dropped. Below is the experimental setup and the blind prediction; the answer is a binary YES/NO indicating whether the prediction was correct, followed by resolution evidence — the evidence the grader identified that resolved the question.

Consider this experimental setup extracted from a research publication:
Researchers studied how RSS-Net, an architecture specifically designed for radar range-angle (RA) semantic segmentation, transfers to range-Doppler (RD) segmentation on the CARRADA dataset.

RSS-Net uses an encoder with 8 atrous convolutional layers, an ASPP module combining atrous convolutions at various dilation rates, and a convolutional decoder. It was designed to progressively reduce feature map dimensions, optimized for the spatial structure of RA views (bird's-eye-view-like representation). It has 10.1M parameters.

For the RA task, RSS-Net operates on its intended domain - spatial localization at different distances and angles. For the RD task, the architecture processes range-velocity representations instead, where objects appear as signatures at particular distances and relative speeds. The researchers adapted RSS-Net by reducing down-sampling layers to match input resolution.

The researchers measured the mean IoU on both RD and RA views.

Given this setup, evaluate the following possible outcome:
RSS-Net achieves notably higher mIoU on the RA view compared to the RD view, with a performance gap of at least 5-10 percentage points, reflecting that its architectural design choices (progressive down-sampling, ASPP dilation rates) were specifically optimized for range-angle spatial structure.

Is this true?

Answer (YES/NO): NO